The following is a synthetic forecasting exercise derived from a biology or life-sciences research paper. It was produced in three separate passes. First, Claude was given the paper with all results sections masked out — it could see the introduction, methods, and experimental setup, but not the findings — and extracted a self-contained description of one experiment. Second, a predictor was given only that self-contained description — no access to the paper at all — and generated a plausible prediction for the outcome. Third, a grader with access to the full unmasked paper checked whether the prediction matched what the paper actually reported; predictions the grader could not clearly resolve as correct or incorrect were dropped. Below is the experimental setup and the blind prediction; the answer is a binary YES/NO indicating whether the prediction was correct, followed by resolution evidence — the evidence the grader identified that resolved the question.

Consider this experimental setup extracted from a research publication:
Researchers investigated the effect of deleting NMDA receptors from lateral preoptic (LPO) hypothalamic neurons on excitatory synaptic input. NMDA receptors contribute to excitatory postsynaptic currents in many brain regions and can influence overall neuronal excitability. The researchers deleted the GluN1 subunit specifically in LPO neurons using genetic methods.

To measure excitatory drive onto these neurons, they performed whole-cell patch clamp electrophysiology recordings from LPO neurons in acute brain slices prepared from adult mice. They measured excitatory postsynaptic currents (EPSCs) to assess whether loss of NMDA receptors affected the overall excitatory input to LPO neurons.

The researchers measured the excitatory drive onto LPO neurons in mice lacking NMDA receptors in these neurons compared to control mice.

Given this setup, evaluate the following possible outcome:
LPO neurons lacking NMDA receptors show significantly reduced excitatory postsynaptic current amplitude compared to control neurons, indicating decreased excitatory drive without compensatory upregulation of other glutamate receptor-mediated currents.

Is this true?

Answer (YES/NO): YES